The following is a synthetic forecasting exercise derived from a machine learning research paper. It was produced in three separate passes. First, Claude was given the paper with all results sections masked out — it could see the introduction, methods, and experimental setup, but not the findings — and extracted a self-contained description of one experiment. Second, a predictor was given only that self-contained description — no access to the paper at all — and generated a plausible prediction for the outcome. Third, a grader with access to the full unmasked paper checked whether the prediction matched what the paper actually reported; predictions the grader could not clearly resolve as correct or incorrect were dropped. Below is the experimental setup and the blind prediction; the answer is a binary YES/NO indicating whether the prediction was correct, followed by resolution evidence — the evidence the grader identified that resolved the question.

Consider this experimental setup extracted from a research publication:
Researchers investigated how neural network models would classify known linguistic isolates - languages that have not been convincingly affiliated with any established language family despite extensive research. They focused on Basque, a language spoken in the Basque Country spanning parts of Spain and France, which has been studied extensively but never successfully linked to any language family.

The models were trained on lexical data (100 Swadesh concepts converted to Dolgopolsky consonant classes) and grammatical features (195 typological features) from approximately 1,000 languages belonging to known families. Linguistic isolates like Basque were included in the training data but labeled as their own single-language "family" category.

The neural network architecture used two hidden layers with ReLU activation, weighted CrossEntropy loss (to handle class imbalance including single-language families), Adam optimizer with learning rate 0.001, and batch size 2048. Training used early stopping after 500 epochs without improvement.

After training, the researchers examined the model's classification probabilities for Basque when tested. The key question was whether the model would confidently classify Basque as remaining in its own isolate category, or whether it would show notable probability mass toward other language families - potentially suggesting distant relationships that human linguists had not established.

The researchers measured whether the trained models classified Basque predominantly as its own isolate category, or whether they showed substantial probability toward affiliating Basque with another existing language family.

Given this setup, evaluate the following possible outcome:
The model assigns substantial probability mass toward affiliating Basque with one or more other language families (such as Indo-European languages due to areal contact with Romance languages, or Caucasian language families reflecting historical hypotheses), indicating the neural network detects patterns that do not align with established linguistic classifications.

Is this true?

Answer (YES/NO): YES